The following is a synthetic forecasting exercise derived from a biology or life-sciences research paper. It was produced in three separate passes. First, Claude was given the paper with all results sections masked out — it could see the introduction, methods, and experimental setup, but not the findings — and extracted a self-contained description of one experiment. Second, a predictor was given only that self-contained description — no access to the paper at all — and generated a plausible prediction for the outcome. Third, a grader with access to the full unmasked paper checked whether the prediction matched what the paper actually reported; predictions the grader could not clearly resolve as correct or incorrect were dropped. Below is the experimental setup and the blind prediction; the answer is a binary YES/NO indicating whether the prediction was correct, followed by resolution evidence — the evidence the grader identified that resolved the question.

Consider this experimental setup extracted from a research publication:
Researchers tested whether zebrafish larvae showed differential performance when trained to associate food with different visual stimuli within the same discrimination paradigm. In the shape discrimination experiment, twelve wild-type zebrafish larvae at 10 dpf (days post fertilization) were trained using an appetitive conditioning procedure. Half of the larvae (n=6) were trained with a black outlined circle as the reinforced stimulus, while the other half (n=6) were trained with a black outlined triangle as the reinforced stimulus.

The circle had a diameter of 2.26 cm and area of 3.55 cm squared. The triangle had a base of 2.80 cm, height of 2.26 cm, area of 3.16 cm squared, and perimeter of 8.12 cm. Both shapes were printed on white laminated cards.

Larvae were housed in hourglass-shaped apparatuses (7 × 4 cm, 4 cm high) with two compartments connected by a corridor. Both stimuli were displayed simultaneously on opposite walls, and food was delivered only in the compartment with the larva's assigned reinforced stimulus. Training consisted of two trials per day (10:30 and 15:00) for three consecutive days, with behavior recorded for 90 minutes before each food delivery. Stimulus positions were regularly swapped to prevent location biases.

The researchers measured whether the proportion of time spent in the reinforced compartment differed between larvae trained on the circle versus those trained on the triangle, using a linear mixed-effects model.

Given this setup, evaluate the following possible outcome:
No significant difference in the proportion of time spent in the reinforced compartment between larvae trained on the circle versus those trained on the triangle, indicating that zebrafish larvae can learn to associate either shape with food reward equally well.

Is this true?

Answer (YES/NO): YES